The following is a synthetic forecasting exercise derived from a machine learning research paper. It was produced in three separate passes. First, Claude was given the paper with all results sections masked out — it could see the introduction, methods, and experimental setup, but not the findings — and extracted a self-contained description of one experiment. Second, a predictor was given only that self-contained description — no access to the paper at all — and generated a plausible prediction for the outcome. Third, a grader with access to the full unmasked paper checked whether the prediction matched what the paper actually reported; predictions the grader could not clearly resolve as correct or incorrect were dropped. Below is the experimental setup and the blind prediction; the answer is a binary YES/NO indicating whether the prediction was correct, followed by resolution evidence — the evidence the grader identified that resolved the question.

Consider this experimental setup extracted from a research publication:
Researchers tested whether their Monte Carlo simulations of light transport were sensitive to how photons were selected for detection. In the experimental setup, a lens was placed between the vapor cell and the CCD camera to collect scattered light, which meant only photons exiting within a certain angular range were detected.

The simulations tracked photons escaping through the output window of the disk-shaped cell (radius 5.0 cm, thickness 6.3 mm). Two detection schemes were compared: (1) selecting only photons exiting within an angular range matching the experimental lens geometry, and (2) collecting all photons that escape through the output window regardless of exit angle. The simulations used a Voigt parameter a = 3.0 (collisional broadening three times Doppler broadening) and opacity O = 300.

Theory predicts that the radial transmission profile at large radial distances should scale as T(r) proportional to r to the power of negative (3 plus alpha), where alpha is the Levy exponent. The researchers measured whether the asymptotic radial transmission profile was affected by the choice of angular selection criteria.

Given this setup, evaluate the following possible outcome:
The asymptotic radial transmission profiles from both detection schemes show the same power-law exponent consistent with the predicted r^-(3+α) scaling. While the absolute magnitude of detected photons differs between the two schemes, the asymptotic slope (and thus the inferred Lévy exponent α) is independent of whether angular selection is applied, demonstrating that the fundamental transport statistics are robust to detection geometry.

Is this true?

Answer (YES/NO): YES